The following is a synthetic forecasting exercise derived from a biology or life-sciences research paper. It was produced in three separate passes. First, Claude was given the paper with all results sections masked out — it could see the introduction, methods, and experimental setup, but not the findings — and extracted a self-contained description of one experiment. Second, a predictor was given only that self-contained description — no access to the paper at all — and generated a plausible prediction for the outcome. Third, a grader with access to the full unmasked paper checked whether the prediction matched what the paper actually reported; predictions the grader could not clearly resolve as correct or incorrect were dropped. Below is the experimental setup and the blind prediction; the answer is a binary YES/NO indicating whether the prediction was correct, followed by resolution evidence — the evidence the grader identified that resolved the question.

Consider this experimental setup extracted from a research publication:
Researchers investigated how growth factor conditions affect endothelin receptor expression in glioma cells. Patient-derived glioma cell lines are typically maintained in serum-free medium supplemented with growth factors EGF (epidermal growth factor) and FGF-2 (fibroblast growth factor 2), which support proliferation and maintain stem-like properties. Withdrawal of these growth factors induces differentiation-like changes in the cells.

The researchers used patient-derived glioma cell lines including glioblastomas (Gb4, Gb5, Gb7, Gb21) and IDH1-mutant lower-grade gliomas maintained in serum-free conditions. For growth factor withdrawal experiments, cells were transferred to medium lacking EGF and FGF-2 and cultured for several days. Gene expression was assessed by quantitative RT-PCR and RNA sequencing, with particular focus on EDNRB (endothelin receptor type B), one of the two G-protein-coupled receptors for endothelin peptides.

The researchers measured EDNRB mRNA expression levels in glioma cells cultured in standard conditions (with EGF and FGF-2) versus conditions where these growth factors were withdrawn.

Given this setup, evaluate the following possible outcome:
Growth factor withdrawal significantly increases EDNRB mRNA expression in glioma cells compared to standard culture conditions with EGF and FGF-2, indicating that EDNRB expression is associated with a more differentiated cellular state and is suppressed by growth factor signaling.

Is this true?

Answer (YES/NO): YES